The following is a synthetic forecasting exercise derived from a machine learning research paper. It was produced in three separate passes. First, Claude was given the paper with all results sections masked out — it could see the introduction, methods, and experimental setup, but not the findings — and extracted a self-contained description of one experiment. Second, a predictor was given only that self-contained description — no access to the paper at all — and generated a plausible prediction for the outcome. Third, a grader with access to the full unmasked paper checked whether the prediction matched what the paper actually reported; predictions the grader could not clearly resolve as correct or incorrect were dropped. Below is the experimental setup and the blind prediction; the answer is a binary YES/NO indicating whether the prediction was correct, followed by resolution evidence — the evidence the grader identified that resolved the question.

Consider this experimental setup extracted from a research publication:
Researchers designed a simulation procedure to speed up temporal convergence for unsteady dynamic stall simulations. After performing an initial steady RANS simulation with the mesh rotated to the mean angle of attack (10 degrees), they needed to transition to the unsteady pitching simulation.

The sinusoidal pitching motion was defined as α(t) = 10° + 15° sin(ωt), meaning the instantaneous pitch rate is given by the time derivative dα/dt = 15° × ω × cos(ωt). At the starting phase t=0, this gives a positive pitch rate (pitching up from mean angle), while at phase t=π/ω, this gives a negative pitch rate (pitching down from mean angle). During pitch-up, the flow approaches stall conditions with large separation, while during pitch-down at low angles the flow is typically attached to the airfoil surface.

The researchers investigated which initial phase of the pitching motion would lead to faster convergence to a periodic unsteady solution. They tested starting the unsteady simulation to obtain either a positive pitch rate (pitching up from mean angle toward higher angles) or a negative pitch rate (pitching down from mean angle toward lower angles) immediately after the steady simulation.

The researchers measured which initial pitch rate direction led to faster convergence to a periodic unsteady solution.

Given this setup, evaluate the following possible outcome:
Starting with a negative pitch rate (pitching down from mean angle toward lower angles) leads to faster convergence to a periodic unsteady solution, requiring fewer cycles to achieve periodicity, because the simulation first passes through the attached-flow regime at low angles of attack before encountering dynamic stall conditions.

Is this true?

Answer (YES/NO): YES